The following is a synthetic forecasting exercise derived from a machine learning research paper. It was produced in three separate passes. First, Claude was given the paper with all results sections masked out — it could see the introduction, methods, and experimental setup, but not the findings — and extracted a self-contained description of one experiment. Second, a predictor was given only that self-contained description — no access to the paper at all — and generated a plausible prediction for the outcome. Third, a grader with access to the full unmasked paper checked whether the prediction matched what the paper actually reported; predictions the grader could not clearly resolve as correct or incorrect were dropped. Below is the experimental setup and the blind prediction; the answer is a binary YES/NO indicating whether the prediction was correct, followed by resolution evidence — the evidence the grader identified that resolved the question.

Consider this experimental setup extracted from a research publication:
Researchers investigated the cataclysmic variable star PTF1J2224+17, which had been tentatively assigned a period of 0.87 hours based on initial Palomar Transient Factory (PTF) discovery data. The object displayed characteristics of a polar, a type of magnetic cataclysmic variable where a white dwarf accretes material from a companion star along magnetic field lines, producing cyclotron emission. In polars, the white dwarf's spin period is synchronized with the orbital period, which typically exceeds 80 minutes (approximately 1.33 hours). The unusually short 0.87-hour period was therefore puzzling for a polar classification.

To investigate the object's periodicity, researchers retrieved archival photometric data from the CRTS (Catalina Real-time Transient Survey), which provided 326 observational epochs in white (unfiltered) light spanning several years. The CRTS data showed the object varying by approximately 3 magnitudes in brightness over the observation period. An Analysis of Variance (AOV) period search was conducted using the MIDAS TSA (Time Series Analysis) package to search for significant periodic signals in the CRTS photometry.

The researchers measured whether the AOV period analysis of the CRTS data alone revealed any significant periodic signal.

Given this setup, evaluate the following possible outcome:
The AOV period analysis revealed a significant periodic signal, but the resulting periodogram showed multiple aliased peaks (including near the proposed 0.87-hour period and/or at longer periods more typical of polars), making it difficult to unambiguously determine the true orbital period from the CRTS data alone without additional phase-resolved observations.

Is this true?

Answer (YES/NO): NO